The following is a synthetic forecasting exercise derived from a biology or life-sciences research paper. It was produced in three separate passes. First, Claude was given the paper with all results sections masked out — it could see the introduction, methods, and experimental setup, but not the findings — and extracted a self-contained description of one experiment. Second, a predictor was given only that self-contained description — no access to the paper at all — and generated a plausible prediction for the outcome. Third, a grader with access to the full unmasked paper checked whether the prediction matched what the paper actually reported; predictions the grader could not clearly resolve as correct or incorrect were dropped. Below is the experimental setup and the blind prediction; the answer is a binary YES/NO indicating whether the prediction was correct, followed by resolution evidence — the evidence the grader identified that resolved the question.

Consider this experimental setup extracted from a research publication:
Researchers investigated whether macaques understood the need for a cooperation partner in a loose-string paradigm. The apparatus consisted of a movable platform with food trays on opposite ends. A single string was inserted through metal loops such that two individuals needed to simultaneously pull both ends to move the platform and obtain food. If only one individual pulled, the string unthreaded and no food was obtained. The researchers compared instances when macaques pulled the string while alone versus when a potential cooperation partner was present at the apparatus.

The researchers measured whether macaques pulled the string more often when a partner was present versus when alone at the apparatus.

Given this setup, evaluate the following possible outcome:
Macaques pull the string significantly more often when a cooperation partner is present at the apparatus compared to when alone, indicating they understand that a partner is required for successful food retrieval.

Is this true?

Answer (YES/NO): YES